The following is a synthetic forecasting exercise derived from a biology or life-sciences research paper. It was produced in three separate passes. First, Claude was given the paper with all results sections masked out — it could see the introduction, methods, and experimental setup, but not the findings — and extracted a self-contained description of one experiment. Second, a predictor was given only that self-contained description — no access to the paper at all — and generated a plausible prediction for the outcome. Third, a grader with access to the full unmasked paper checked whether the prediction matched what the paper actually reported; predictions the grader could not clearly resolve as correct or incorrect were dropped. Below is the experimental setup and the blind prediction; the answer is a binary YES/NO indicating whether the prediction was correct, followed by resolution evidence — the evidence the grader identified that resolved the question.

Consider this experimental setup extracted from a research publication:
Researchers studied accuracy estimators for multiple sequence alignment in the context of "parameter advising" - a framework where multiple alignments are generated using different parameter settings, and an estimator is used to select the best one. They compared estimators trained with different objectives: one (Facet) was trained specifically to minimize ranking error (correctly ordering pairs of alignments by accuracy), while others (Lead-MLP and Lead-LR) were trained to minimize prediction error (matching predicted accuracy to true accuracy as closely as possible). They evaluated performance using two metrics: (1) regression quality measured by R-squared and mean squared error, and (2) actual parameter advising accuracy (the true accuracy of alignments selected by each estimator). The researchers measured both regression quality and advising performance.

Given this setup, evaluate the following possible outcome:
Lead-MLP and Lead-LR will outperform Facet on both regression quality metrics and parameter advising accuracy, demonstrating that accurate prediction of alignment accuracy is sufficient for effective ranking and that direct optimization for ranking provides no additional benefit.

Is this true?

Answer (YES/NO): NO